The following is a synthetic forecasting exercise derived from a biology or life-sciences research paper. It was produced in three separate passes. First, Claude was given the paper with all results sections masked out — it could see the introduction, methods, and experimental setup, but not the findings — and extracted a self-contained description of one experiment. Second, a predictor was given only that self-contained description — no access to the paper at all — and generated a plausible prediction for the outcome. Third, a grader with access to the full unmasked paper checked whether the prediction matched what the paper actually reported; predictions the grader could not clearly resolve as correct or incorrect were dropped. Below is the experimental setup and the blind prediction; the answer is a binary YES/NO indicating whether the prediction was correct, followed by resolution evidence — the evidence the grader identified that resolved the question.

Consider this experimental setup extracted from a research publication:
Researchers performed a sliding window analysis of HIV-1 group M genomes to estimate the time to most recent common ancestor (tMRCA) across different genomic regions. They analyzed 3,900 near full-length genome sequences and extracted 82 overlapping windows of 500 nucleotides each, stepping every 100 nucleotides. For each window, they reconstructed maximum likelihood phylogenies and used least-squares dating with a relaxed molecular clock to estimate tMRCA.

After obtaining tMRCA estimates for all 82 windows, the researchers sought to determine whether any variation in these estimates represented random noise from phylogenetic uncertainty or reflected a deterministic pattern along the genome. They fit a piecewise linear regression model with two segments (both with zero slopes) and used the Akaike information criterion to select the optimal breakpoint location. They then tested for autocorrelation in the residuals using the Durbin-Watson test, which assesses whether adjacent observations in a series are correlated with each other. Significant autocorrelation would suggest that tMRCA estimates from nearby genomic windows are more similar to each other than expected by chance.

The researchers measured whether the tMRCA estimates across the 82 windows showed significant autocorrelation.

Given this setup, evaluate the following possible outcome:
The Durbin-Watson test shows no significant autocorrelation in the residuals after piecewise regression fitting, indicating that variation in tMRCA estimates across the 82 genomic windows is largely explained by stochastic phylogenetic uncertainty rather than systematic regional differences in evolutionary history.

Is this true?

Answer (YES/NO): NO